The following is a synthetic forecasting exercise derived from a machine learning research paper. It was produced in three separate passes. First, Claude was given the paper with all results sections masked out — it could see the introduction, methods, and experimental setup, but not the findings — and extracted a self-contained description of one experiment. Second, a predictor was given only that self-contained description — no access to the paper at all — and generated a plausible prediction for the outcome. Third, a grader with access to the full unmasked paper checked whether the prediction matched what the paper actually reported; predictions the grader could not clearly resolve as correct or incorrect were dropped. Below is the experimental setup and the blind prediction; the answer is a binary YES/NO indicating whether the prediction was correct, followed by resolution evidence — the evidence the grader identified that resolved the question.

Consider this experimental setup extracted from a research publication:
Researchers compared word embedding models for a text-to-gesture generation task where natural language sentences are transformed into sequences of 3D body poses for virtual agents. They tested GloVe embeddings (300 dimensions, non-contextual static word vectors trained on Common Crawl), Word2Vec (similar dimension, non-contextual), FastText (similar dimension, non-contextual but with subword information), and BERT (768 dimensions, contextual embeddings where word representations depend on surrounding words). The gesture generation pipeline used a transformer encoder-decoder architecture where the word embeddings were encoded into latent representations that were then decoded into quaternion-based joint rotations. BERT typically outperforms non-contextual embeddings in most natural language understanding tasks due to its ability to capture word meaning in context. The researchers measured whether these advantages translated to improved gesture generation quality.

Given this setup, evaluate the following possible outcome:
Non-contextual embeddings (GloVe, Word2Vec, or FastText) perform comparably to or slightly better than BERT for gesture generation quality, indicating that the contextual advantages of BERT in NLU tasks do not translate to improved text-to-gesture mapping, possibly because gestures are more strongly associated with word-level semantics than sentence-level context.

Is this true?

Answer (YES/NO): YES